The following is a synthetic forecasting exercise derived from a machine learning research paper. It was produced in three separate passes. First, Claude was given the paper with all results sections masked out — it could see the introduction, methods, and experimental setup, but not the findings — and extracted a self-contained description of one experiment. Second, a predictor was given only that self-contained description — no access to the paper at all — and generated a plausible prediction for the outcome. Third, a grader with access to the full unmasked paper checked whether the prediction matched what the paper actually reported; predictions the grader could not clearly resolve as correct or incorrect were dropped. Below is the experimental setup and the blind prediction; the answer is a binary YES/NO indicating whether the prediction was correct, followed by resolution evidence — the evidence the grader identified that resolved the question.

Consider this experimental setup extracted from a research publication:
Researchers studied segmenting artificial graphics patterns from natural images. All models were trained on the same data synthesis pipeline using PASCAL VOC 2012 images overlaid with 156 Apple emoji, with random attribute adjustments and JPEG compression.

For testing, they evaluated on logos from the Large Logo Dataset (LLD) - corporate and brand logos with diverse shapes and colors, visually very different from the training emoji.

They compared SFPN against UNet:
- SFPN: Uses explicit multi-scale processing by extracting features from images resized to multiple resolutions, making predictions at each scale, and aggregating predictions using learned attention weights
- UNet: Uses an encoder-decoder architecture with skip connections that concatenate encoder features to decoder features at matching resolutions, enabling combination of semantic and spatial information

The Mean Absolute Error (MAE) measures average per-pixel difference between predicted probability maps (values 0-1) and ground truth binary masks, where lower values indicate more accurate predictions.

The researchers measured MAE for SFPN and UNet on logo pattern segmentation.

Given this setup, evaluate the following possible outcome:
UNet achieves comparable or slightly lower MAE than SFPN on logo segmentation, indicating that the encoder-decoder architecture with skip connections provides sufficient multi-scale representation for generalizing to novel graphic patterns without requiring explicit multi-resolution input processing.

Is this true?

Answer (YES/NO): NO